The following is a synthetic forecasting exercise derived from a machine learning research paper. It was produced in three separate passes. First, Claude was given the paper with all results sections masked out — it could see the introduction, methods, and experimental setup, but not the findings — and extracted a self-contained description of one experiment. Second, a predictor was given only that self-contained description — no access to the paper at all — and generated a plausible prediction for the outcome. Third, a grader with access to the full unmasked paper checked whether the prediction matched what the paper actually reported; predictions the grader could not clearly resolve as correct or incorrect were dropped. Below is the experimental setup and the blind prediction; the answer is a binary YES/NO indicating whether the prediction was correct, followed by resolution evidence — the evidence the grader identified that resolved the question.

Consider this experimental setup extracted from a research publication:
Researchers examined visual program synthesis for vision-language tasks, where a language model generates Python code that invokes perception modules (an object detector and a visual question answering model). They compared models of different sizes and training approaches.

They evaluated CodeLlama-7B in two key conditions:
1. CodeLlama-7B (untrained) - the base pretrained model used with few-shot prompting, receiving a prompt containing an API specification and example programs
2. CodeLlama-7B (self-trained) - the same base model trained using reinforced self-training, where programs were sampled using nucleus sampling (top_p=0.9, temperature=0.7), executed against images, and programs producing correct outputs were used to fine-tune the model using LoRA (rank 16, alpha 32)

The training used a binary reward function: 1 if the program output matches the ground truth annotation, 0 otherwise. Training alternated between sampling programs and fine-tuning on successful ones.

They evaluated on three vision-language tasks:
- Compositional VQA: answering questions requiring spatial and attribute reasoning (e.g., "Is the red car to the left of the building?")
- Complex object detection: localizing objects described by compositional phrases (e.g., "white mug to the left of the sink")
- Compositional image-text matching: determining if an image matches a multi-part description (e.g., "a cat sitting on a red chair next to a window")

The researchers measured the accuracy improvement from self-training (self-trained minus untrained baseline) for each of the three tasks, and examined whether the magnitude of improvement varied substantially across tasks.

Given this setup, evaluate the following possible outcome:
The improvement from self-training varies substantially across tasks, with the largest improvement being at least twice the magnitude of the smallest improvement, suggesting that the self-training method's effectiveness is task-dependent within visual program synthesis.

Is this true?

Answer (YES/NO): YES